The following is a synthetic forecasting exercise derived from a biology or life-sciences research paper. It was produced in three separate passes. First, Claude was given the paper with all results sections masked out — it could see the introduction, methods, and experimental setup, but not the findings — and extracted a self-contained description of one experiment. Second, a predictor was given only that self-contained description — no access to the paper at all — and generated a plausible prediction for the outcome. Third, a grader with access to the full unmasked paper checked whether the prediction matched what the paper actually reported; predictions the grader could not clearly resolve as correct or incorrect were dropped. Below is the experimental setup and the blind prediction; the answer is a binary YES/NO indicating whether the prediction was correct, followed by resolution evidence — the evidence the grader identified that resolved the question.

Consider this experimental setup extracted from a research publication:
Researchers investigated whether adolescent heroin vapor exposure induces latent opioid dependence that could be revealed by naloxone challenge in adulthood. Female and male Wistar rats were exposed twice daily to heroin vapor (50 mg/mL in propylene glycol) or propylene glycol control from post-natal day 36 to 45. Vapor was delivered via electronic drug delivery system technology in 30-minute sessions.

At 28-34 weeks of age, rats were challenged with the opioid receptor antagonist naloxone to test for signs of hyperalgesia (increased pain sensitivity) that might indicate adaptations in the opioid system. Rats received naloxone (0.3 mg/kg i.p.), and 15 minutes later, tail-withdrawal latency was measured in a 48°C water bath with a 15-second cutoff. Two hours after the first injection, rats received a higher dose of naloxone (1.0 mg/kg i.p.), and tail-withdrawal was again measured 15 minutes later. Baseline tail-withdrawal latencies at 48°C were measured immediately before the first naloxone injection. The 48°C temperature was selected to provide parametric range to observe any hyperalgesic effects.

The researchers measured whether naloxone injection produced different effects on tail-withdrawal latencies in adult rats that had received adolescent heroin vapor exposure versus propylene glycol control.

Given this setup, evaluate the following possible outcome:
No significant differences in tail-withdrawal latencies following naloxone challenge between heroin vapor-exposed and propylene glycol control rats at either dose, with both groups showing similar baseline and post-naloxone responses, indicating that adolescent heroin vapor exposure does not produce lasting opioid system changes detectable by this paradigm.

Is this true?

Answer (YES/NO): YES